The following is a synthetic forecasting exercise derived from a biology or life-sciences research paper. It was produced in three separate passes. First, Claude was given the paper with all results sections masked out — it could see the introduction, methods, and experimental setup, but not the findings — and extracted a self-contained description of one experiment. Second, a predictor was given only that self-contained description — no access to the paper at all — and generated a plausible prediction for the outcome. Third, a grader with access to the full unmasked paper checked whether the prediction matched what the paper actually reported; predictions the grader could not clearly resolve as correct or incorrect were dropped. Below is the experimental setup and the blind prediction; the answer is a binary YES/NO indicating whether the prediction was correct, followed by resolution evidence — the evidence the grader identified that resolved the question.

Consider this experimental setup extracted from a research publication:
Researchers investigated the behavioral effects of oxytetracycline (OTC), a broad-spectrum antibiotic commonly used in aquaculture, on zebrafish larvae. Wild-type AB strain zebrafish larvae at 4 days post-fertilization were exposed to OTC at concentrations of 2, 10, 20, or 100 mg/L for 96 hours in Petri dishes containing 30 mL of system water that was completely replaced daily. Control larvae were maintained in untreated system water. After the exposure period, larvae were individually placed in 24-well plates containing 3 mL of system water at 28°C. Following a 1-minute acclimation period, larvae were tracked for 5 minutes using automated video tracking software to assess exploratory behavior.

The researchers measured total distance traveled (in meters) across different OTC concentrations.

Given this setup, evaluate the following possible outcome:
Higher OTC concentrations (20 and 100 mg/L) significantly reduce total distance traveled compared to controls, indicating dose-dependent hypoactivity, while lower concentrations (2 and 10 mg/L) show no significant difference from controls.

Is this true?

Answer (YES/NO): NO